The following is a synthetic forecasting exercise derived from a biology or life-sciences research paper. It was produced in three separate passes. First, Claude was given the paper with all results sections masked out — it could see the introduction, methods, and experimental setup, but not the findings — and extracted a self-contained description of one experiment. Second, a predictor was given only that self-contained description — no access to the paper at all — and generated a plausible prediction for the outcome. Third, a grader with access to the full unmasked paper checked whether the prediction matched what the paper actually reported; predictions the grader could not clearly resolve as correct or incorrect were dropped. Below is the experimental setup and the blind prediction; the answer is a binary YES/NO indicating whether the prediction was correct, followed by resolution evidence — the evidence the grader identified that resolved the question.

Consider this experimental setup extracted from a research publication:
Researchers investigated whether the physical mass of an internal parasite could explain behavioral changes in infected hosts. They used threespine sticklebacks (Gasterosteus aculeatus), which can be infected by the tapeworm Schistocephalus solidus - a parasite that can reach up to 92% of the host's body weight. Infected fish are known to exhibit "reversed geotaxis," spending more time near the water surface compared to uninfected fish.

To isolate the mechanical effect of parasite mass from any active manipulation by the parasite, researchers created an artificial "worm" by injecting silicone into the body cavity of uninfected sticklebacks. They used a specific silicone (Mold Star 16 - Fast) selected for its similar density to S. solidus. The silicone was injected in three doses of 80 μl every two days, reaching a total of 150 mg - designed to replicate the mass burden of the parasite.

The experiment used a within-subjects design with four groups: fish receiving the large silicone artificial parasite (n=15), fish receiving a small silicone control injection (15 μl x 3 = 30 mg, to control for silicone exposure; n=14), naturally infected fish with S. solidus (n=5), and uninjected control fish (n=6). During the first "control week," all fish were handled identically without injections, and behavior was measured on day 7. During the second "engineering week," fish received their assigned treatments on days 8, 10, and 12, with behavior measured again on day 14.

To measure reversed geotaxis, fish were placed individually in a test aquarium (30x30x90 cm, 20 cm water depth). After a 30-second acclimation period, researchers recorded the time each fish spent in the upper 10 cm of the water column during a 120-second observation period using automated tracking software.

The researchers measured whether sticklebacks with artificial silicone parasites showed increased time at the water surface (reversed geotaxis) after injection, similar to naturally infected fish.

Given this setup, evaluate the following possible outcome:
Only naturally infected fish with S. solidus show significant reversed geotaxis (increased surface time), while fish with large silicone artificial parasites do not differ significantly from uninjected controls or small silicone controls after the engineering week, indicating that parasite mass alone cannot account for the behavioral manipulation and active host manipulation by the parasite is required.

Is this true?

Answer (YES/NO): NO